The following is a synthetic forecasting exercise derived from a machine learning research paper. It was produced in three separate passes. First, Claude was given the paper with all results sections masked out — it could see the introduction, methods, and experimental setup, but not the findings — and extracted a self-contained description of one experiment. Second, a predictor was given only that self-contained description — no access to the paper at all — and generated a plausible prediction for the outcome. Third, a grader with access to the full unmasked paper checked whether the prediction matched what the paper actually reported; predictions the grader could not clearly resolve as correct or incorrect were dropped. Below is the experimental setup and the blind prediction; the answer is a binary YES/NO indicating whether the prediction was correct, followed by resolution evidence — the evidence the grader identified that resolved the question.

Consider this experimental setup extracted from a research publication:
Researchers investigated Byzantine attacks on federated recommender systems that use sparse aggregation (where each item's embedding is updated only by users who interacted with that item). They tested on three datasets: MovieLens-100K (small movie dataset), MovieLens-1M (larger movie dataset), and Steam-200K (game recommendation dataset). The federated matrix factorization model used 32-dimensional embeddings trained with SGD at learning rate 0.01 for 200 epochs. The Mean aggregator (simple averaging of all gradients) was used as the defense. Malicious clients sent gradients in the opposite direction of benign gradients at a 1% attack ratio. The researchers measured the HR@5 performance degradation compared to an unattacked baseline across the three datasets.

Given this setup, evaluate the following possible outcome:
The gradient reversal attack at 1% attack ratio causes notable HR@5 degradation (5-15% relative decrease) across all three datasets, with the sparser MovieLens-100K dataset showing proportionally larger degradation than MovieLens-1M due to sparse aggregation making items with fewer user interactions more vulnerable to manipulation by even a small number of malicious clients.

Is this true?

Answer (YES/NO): NO